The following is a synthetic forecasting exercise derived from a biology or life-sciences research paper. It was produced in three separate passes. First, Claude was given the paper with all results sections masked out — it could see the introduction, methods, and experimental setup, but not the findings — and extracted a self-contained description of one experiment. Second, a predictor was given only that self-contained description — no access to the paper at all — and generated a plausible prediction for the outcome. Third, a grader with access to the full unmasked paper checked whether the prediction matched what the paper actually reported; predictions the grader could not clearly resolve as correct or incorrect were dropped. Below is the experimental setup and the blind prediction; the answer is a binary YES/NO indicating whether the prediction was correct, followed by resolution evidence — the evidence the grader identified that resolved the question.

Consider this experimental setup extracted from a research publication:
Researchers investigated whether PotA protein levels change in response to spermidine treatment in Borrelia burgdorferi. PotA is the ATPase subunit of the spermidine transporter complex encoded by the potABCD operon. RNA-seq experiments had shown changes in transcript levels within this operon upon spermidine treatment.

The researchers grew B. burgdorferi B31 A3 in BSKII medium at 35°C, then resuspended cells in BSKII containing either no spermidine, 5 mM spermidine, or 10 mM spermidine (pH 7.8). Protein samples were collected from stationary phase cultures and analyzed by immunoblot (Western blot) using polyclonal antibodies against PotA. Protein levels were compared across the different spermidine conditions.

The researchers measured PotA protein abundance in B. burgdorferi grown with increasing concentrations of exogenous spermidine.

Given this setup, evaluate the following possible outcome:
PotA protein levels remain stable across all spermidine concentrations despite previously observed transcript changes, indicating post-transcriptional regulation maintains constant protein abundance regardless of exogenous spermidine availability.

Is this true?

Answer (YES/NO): NO